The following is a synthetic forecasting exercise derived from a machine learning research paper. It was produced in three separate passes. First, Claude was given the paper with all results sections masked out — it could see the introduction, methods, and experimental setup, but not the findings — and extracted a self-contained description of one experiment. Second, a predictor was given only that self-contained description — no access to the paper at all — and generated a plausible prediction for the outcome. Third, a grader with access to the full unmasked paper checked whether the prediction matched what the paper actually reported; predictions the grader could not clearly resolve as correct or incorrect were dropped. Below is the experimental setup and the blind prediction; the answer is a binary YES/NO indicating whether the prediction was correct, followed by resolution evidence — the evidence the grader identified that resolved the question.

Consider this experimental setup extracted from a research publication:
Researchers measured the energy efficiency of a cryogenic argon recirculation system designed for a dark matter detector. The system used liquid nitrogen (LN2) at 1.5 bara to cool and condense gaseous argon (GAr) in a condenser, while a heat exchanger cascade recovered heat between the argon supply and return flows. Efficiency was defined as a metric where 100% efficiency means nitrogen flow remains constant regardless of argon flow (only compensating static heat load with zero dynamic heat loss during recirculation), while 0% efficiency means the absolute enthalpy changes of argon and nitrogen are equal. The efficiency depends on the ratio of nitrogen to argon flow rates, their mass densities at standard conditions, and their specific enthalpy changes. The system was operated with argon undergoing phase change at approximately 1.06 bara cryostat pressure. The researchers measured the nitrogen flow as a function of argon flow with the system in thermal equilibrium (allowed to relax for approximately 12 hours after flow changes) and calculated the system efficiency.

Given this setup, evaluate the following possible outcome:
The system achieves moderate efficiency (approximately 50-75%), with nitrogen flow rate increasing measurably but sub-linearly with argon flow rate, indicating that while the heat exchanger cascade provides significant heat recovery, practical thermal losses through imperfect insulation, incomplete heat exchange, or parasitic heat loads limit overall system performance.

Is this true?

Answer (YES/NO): NO